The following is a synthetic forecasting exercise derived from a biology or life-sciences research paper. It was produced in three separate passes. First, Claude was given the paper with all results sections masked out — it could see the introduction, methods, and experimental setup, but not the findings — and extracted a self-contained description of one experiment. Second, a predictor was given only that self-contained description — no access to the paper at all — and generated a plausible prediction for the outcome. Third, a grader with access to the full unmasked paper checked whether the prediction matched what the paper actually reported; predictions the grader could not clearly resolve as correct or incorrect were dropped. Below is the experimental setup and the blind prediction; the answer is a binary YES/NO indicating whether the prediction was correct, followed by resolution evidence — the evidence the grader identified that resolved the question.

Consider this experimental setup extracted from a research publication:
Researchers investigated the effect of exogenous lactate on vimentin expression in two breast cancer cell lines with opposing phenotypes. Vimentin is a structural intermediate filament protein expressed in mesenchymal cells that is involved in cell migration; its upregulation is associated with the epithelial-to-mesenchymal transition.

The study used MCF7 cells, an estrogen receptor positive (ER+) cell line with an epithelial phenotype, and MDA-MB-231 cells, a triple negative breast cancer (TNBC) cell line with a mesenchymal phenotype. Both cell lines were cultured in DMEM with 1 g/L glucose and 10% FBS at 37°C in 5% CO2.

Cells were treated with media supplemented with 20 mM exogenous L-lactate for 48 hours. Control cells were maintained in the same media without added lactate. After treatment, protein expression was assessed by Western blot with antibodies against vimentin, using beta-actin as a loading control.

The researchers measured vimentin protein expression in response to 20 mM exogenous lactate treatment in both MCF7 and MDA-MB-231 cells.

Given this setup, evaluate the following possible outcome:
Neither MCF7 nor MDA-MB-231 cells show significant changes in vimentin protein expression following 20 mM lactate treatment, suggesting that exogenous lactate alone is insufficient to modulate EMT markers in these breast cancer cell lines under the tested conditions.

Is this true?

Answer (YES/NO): NO